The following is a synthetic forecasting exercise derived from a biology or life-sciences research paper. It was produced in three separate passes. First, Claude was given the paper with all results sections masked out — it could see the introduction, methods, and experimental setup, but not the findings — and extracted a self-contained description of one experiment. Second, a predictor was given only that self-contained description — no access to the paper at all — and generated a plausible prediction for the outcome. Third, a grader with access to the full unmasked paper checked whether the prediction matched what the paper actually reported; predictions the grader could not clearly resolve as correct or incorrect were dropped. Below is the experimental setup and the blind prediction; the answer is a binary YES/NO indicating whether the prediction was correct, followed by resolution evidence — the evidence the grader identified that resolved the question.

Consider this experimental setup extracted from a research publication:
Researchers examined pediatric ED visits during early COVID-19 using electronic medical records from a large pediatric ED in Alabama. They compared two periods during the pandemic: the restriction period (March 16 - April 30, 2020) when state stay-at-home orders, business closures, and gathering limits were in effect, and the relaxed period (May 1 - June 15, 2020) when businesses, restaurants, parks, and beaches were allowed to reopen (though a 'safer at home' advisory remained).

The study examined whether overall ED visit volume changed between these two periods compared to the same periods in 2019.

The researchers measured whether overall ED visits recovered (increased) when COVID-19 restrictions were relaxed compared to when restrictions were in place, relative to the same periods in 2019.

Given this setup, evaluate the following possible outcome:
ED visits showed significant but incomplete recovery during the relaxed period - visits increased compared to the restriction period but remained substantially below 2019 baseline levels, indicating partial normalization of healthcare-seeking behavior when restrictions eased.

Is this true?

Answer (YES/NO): NO